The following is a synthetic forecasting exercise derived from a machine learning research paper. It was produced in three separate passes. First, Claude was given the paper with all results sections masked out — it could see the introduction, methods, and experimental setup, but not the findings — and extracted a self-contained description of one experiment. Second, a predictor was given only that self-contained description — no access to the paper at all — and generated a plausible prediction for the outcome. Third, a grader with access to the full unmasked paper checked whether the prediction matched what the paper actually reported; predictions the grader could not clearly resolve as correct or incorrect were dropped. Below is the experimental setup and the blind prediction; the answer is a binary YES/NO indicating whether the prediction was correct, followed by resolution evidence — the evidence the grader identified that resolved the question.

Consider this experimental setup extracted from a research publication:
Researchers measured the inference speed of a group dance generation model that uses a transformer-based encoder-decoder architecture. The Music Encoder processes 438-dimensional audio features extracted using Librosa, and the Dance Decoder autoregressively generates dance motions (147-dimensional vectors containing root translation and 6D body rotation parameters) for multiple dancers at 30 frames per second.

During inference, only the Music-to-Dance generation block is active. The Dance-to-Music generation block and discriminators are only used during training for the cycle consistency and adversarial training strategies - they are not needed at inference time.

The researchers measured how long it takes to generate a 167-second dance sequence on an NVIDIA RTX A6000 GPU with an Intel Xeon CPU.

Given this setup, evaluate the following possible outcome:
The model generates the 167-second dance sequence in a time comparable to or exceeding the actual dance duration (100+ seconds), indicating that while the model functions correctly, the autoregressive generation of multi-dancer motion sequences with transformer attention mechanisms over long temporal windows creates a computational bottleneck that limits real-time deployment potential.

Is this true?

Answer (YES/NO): NO